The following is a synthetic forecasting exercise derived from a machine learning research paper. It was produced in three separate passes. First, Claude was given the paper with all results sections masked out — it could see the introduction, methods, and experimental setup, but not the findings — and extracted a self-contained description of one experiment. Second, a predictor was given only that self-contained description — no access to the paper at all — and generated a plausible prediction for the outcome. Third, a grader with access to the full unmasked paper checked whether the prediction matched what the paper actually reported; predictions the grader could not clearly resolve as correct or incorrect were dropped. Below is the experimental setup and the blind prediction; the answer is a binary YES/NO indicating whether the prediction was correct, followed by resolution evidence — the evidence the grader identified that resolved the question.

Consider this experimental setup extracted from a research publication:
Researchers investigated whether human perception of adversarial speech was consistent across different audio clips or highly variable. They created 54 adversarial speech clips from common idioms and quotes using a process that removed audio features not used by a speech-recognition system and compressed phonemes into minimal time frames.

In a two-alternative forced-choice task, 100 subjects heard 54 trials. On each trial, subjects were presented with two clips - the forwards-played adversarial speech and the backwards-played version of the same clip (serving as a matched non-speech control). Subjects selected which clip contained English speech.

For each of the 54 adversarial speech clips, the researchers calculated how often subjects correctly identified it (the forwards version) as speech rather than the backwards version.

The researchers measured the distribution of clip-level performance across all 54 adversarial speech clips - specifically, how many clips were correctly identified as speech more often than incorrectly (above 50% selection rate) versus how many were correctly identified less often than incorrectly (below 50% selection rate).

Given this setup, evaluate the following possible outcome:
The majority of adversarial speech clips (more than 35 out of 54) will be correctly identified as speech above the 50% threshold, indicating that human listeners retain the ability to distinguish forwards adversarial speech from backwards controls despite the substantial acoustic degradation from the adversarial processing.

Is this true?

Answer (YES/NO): YES